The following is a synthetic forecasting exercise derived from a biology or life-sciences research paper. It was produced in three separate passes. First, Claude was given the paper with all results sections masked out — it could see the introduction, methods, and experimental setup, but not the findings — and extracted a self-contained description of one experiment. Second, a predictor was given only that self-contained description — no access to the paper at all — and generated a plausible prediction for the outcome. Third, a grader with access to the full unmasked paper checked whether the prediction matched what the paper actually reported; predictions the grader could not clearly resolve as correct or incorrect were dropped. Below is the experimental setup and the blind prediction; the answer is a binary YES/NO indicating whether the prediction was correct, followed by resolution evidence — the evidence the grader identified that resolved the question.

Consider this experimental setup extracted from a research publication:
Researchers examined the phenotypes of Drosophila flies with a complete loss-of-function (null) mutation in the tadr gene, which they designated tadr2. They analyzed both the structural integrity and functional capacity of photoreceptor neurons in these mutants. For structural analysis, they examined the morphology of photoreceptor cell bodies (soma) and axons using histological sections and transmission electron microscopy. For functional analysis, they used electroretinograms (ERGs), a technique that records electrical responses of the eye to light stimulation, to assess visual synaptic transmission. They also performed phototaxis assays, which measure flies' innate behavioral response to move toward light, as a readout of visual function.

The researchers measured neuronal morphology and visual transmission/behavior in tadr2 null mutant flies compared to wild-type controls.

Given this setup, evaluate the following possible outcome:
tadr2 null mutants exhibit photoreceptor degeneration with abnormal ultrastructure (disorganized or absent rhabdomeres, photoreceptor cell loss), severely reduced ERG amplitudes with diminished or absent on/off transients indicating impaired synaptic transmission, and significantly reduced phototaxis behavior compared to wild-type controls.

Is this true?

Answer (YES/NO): NO